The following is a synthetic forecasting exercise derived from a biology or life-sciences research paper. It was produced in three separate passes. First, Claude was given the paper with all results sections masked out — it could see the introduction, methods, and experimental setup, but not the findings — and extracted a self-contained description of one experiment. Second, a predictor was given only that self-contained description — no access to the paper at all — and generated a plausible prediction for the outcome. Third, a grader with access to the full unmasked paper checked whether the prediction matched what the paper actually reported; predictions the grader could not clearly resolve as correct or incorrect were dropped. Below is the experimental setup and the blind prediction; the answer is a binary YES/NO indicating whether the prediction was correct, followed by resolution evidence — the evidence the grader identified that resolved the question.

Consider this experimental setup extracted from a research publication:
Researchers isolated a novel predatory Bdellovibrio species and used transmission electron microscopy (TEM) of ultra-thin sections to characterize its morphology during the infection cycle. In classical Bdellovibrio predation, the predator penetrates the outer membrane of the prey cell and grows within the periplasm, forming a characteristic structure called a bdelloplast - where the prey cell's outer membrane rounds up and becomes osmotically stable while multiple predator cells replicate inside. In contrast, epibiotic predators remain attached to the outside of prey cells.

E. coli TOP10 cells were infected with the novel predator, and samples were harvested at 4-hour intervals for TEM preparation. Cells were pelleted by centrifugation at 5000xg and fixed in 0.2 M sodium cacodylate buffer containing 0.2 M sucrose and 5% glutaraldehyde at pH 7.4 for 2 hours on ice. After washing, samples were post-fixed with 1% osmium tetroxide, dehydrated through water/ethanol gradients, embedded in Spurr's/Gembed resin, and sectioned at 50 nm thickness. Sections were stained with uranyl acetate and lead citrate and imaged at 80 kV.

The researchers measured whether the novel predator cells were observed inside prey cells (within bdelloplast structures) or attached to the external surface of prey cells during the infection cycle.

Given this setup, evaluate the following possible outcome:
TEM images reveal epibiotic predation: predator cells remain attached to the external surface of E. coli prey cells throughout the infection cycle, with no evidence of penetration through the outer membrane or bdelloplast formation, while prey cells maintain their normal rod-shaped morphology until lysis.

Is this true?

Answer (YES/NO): NO